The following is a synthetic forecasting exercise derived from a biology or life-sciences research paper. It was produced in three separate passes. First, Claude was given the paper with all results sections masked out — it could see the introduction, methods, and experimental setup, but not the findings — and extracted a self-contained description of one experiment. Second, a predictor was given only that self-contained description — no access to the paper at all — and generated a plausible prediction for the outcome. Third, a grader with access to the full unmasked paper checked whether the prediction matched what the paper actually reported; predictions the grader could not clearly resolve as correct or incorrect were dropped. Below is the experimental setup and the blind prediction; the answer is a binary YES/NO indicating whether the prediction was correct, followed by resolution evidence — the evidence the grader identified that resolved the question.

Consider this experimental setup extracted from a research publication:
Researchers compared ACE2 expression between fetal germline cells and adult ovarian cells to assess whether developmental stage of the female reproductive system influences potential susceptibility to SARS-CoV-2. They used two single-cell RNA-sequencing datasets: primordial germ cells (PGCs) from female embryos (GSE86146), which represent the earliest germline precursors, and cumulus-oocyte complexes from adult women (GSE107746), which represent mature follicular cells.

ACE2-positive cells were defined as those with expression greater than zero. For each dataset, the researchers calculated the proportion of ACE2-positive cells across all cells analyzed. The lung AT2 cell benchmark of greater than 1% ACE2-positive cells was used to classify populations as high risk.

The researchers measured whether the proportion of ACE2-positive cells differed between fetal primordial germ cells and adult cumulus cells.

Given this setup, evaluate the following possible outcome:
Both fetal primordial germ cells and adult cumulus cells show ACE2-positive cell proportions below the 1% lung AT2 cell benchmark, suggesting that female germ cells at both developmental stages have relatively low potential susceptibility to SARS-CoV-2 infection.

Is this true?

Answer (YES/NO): NO